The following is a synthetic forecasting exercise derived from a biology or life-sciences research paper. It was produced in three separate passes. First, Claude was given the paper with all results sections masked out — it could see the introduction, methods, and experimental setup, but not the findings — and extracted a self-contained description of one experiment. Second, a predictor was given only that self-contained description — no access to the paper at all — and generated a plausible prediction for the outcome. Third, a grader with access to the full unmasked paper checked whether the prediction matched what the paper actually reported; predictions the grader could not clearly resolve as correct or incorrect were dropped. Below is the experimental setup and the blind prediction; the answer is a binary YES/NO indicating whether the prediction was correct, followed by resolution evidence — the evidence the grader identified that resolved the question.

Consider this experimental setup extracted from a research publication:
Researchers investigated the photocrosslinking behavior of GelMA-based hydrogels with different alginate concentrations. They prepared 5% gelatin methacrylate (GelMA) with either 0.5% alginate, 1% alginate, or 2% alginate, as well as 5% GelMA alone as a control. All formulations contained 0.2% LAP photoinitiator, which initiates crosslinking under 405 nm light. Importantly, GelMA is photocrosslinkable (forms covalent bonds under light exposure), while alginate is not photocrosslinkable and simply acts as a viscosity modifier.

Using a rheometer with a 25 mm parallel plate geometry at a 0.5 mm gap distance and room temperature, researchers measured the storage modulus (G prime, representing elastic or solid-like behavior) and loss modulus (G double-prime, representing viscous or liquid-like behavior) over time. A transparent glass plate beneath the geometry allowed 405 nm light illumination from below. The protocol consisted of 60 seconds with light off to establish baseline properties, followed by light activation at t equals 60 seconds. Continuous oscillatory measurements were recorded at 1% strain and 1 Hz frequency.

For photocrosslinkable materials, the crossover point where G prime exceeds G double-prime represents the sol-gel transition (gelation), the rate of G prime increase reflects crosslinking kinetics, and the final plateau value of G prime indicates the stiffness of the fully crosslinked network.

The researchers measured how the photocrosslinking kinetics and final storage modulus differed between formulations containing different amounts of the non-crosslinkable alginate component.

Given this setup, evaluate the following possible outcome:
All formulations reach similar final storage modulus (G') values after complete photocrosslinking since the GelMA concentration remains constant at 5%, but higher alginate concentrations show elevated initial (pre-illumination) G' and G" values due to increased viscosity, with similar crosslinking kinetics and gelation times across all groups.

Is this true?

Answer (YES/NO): NO